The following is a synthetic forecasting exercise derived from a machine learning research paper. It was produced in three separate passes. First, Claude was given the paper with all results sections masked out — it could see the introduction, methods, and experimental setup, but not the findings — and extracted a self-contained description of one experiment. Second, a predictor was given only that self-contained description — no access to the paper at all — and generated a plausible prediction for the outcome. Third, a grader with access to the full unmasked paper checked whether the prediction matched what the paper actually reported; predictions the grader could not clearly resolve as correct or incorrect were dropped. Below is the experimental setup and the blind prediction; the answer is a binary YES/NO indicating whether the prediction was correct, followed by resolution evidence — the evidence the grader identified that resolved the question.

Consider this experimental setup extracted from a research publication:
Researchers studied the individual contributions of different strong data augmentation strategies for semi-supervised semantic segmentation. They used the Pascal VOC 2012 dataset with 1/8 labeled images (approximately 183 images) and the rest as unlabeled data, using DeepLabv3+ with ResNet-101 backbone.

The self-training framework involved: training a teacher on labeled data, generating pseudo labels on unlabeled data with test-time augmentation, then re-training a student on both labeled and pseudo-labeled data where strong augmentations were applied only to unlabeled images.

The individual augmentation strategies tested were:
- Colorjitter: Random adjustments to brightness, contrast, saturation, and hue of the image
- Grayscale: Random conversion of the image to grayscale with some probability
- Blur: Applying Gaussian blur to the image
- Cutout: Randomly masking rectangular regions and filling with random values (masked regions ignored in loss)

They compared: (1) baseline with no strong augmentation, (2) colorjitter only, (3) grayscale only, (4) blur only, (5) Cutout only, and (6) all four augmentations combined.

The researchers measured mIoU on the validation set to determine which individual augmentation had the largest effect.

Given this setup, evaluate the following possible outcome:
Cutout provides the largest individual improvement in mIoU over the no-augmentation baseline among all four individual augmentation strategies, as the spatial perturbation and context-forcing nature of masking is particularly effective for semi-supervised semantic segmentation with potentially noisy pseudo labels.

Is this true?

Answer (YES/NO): NO